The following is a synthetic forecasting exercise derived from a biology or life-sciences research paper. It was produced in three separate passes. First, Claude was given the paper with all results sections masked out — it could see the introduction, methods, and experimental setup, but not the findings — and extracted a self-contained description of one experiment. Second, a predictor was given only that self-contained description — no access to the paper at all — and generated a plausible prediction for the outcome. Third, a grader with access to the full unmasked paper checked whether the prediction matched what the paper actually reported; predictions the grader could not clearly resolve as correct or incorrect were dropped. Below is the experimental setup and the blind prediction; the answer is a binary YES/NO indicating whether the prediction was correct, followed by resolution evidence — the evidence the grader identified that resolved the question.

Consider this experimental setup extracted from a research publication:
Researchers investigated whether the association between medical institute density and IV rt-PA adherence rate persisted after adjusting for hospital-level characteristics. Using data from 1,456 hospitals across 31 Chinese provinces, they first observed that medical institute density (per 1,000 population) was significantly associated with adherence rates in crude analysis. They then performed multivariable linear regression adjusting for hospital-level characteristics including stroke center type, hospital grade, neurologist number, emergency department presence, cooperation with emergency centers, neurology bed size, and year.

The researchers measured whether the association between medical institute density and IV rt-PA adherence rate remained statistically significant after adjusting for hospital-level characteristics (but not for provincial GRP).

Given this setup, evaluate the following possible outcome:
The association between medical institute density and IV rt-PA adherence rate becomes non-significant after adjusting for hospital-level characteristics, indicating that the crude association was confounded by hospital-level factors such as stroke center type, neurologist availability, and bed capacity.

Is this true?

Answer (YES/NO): YES